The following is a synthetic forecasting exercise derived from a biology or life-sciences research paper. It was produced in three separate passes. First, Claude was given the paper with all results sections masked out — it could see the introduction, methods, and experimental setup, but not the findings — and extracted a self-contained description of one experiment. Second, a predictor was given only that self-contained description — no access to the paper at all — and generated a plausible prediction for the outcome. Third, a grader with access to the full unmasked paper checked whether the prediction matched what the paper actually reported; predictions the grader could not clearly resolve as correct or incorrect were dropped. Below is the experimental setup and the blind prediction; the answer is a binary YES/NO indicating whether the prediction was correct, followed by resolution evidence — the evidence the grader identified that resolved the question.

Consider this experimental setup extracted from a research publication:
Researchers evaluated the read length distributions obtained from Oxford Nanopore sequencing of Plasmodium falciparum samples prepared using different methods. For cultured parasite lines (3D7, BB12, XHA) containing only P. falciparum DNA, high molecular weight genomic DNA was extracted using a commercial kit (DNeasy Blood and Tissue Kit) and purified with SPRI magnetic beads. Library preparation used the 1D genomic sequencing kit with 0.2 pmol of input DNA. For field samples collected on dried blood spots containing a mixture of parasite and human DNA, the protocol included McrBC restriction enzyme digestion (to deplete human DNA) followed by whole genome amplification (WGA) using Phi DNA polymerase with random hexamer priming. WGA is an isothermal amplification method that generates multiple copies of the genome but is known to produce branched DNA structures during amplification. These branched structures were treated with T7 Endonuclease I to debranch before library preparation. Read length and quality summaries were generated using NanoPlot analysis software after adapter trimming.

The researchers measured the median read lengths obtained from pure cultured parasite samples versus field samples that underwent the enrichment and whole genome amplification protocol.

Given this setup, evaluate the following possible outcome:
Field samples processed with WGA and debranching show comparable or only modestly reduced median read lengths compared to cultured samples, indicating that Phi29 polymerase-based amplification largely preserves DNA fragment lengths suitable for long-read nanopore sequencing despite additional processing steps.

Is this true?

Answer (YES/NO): NO